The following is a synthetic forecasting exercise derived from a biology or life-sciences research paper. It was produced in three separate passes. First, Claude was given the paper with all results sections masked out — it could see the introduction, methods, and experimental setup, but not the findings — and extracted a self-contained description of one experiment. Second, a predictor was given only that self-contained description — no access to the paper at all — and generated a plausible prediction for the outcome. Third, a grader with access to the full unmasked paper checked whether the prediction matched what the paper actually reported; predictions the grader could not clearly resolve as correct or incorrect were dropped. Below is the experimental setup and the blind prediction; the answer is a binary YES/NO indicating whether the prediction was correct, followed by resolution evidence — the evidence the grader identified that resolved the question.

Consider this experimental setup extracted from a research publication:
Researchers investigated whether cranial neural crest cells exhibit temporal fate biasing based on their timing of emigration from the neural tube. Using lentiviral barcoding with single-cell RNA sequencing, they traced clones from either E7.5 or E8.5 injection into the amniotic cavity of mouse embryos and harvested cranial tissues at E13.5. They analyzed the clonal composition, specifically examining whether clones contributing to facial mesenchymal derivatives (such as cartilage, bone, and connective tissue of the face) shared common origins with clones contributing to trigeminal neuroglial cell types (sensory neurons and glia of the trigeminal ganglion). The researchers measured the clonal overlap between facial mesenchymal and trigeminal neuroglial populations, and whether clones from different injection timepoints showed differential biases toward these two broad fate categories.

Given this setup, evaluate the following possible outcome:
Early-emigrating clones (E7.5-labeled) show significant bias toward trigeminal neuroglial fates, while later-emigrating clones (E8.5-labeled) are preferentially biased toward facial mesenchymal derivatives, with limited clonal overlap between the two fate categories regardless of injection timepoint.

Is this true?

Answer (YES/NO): NO